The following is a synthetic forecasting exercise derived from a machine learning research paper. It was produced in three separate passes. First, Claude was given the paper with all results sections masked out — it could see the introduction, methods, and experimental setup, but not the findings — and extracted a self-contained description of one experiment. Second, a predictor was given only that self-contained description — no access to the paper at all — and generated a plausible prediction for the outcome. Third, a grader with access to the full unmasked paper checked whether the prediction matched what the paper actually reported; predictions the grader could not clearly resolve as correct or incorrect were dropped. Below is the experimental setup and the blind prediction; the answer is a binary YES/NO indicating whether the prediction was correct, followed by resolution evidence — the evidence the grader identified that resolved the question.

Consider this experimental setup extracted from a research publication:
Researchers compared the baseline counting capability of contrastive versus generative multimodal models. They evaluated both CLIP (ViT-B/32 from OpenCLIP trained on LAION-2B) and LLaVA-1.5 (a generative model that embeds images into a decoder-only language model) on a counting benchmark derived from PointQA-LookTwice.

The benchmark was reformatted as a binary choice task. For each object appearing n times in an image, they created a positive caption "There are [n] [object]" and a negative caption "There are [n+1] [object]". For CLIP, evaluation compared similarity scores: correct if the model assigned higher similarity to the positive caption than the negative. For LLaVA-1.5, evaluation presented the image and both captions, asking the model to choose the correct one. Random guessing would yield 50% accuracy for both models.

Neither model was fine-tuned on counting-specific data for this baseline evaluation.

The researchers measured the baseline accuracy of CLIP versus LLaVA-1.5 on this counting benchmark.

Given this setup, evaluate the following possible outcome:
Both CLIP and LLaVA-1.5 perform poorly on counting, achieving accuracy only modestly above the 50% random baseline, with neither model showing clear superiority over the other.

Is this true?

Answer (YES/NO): NO